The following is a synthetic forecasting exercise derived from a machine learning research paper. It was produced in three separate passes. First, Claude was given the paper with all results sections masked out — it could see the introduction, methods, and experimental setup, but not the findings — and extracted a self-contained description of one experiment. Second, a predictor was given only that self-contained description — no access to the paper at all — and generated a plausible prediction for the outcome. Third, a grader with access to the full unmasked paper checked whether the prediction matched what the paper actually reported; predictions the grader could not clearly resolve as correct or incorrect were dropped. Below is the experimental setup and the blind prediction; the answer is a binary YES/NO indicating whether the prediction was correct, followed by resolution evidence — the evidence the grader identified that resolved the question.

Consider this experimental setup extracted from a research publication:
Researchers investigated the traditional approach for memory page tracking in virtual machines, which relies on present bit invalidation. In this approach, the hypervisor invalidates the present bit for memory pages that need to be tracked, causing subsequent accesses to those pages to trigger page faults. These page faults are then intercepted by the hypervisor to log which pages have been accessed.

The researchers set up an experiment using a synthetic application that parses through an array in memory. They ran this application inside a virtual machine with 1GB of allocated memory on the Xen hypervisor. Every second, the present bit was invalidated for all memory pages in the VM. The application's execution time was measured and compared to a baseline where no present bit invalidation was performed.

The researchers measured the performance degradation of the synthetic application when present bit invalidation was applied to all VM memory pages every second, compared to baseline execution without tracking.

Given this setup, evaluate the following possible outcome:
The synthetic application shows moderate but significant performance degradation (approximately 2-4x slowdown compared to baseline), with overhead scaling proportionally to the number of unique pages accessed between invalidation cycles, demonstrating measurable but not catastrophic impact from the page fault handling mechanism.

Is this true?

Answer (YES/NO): NO